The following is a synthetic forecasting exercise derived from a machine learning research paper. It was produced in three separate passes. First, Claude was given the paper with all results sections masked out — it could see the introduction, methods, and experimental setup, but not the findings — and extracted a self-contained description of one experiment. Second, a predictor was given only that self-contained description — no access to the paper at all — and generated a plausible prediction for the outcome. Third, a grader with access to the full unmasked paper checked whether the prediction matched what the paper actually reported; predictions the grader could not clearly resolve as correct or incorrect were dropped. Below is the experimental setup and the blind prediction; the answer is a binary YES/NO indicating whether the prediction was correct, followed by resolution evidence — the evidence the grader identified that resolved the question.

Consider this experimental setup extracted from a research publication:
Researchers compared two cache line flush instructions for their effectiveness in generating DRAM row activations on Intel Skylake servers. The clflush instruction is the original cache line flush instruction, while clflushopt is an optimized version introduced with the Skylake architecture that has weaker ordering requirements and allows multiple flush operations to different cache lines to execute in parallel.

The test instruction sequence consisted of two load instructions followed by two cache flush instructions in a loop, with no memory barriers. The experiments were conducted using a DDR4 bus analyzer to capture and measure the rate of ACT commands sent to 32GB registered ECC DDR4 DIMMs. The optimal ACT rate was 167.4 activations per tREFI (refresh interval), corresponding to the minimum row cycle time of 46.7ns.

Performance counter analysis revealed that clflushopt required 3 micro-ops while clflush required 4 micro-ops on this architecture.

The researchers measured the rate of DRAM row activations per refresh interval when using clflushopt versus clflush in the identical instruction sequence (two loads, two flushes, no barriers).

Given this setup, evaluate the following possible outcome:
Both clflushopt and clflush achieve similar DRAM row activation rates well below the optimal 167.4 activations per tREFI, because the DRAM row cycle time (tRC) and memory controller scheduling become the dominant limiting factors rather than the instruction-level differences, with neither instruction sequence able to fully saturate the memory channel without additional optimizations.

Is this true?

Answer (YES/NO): NO